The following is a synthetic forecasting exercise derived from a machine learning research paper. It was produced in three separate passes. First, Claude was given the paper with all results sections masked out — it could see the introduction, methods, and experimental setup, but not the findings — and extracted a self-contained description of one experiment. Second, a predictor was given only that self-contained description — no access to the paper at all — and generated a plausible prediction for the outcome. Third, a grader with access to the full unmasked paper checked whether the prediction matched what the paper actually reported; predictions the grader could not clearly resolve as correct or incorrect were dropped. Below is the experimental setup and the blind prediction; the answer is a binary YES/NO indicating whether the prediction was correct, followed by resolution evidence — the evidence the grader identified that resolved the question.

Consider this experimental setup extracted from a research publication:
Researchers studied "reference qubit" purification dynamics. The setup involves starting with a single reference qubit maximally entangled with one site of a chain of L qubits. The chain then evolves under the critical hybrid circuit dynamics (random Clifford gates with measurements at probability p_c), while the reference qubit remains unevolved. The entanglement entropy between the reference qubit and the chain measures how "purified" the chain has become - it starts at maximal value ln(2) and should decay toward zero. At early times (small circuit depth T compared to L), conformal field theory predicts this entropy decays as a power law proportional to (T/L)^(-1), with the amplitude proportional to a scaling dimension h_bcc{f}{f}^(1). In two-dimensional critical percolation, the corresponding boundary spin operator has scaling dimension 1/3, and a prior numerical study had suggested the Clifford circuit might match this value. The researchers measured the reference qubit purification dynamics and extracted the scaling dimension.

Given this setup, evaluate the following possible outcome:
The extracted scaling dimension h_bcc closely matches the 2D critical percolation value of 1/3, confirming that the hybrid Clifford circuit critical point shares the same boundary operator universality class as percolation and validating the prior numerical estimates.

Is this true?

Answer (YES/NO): NO